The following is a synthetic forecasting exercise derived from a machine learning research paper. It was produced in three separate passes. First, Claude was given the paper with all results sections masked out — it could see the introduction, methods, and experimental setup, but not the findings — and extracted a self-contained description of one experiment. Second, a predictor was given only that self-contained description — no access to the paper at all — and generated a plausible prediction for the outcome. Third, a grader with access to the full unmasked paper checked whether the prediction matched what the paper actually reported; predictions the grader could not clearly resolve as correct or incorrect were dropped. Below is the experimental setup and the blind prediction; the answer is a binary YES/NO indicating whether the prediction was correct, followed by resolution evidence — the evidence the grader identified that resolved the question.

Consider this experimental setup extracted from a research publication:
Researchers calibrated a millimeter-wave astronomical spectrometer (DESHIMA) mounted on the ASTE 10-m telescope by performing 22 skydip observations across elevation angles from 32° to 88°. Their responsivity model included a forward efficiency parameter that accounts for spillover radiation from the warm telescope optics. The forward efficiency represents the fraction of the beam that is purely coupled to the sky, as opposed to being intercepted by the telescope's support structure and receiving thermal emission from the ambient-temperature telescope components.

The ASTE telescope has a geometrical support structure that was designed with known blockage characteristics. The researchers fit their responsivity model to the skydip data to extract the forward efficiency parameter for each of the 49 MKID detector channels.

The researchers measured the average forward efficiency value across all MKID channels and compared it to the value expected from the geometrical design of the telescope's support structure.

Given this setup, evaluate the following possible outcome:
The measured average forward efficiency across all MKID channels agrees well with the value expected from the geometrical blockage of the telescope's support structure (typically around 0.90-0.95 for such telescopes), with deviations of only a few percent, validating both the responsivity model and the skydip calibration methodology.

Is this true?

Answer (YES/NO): NO